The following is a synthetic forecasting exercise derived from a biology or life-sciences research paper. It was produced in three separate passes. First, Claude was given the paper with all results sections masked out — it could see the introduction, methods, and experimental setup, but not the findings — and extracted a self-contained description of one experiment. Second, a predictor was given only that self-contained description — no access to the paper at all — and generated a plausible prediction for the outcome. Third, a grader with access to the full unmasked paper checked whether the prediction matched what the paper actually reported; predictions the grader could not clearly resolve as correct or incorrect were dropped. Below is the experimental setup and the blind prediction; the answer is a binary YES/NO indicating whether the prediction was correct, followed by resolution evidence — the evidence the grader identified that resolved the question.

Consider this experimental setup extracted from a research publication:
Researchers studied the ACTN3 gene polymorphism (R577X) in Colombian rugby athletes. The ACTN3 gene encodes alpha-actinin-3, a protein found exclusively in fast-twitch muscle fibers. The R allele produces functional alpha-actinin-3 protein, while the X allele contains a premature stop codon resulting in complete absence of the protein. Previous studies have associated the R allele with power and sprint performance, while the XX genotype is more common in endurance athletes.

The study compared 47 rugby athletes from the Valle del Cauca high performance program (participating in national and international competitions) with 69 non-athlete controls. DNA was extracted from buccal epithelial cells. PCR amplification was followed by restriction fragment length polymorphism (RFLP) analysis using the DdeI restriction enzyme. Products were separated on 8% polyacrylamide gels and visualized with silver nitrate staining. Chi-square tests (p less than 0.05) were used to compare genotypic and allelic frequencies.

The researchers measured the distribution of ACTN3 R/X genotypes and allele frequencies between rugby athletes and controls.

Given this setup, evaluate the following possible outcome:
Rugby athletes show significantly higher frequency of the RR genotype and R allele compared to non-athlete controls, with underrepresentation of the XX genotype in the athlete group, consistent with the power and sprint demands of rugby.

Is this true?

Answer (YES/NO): YES